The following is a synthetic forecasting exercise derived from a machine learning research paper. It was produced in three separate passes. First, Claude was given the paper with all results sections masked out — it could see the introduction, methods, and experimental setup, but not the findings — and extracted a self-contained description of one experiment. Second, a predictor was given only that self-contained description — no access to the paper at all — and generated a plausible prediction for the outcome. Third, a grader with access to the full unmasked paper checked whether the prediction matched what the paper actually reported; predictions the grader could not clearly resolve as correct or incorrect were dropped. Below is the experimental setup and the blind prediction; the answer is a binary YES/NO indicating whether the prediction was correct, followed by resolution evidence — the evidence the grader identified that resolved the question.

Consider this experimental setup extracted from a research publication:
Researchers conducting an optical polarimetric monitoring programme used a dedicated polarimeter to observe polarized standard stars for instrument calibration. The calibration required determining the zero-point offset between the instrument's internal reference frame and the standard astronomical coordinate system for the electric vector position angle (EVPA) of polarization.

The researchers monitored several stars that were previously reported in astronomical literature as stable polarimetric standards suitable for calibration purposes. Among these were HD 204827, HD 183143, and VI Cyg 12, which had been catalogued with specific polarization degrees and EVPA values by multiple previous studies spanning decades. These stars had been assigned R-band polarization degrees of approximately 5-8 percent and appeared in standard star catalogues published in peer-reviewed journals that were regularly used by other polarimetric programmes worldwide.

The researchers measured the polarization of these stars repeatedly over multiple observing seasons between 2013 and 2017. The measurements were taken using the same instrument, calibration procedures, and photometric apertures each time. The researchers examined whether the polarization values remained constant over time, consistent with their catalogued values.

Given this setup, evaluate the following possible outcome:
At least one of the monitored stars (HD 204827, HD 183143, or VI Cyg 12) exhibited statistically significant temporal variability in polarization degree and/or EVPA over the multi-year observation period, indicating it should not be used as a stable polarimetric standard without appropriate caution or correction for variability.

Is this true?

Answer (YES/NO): YES